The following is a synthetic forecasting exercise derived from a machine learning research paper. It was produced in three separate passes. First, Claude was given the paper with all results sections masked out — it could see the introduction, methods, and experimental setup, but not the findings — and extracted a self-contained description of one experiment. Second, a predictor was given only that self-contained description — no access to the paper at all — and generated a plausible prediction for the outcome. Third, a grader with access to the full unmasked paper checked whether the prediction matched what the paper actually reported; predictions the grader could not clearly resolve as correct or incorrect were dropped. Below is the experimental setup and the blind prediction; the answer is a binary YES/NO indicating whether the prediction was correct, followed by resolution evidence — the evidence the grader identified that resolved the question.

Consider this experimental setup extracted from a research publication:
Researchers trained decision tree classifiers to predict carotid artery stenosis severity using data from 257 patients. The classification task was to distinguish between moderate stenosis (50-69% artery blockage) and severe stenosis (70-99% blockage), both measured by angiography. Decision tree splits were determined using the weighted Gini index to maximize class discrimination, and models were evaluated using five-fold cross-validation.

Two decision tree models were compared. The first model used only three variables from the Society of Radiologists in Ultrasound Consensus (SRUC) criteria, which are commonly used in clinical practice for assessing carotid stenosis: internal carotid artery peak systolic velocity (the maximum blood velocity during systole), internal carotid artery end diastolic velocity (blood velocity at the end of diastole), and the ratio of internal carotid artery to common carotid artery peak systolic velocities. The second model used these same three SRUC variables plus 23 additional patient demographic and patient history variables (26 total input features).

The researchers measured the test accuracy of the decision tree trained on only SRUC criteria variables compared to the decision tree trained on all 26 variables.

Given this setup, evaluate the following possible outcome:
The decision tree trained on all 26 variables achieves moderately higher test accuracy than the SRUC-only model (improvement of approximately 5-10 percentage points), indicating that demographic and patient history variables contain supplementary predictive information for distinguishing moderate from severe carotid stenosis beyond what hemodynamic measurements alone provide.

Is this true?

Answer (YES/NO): NO